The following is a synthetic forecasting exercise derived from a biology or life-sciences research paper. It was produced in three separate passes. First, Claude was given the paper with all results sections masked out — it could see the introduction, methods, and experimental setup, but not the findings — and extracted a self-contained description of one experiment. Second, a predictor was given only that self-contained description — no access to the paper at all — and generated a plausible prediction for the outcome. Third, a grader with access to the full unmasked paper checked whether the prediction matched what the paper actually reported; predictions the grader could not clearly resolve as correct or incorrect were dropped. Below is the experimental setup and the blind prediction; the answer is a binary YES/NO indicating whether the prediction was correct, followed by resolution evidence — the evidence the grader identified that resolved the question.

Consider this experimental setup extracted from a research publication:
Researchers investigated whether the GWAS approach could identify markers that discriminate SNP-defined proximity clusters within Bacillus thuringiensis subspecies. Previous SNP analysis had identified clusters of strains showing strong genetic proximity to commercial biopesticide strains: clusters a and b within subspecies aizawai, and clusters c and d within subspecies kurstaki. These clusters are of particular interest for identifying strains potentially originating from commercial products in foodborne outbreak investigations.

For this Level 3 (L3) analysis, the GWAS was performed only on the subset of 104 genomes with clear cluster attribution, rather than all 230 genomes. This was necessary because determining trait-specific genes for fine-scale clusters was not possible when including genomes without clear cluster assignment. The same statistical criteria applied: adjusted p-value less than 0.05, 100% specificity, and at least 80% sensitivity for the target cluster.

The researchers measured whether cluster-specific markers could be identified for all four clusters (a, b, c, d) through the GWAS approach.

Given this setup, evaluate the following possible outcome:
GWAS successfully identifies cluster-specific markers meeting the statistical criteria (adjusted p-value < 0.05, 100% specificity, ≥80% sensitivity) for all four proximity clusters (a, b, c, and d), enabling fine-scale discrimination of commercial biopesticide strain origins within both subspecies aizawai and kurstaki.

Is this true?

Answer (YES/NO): YES